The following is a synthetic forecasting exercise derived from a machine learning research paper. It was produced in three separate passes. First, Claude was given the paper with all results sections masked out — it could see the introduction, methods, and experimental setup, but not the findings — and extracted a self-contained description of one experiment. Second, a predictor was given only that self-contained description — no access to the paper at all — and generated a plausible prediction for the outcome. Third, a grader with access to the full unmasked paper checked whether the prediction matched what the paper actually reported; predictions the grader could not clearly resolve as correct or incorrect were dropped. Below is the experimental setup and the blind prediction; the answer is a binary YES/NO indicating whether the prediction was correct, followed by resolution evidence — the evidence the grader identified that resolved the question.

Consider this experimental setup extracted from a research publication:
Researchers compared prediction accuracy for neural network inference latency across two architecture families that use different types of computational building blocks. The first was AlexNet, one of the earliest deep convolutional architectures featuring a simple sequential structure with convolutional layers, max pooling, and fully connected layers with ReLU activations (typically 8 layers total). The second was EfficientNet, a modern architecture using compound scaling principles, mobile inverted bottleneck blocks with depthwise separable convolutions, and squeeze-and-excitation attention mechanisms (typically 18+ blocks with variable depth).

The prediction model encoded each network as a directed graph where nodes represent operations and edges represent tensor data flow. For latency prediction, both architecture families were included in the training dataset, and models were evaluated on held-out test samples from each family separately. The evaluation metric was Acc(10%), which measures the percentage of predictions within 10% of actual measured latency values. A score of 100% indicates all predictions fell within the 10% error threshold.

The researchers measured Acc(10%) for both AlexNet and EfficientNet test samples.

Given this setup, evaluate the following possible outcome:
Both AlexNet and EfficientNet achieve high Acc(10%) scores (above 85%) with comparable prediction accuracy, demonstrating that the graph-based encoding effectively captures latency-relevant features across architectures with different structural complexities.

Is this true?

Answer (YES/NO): NO